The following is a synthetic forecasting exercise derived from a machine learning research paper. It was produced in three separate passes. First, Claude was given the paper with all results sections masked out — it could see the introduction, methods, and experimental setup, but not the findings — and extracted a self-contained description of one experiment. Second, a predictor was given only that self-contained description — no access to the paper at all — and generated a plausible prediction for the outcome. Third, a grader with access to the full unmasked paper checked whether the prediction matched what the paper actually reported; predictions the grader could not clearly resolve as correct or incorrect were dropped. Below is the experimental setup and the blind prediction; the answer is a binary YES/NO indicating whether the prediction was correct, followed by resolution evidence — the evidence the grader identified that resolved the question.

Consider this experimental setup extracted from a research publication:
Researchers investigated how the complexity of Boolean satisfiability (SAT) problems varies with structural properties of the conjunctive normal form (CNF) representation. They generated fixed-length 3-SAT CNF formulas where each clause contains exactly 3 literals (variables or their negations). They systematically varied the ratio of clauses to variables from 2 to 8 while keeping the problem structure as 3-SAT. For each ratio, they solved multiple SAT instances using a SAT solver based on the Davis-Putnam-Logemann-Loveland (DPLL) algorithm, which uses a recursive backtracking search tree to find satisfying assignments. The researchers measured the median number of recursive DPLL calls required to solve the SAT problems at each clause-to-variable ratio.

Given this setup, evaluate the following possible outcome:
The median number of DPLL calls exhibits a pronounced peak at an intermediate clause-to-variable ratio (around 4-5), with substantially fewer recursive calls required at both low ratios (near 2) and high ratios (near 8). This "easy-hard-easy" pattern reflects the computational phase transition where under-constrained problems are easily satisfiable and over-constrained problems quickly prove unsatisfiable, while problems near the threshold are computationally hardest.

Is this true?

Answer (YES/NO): YES